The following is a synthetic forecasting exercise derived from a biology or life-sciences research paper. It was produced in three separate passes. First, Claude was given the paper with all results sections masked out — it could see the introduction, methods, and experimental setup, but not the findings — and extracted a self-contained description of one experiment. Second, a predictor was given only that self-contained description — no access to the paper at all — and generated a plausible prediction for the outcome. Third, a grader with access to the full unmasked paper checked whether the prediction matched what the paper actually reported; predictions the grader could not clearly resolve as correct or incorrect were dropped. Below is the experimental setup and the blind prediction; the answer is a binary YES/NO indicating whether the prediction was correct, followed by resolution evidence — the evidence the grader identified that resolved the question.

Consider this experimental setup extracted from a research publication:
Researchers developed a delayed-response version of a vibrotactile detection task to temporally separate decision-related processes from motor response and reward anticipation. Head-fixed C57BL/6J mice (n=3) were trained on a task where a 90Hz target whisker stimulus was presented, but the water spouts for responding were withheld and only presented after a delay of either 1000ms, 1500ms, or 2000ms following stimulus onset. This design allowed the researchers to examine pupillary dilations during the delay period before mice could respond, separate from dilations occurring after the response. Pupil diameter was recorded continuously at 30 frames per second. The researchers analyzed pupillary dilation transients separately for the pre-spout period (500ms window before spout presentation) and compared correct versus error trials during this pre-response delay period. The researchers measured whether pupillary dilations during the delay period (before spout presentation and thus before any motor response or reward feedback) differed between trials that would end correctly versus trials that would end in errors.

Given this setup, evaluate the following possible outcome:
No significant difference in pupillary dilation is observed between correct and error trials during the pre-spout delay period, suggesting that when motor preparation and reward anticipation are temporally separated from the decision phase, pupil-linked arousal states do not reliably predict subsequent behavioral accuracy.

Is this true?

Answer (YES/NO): NO